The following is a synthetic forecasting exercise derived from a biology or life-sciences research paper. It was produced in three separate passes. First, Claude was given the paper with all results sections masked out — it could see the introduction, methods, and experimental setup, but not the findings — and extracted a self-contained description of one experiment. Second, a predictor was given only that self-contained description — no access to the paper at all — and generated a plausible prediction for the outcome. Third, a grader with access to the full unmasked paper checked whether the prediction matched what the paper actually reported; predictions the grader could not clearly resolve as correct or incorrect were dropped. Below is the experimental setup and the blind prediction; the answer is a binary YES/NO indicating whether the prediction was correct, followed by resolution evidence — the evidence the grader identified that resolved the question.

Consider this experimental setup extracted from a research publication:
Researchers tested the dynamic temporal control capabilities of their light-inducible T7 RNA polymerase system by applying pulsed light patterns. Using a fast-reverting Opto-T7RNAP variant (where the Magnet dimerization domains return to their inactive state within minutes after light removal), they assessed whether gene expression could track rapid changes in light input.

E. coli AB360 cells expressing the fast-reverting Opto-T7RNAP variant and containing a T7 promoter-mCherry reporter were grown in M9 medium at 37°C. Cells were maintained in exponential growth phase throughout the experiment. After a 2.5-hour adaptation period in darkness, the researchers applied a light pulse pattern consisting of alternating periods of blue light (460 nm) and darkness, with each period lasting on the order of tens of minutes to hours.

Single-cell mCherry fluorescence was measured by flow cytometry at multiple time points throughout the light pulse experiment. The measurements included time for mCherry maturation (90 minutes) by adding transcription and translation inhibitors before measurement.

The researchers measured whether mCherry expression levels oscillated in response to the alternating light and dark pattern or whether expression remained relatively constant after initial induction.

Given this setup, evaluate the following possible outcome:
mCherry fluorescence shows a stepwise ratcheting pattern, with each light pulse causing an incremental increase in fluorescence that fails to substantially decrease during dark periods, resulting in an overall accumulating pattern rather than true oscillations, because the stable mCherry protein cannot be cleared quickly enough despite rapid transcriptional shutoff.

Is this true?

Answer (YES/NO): NO